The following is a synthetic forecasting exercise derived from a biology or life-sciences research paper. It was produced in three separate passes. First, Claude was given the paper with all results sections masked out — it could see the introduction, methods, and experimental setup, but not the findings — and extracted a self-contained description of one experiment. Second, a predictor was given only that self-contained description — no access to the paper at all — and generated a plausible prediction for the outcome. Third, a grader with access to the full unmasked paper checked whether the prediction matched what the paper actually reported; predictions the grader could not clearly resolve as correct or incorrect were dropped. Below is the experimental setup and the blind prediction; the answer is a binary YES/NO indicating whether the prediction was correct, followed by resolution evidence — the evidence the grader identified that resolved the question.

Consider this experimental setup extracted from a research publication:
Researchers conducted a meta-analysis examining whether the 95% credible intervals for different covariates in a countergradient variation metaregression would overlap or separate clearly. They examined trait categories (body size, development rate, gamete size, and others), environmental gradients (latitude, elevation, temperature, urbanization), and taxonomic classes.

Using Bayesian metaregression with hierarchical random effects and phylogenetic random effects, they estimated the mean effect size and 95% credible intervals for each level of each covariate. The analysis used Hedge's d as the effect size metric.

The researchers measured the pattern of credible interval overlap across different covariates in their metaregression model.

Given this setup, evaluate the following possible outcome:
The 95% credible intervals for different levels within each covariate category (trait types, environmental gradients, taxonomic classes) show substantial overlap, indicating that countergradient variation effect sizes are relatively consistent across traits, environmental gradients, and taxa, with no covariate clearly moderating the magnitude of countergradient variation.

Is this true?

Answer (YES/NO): YES